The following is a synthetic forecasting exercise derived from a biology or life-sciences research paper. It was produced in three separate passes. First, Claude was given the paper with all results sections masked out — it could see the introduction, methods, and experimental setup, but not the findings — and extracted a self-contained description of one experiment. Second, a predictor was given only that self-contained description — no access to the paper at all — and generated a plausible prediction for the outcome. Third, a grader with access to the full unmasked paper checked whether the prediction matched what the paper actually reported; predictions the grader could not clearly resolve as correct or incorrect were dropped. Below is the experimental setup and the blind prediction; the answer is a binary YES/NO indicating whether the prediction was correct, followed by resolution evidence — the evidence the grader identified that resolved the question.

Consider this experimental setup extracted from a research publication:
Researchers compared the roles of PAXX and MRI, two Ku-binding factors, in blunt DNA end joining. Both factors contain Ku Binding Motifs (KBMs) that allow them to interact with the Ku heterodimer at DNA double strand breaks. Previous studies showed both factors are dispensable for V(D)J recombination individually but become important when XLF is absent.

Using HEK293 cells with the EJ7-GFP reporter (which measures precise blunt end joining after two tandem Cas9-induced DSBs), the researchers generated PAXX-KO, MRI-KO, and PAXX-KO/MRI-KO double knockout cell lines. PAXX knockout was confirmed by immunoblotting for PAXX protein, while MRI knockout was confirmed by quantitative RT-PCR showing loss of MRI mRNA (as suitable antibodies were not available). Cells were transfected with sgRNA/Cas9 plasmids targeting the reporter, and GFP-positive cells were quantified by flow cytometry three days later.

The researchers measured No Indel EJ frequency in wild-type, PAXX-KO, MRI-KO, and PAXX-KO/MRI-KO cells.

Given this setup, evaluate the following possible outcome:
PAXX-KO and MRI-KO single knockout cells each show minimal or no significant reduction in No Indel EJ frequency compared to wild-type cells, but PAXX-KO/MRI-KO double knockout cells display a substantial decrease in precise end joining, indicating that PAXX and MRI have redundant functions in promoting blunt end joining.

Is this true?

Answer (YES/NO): NO